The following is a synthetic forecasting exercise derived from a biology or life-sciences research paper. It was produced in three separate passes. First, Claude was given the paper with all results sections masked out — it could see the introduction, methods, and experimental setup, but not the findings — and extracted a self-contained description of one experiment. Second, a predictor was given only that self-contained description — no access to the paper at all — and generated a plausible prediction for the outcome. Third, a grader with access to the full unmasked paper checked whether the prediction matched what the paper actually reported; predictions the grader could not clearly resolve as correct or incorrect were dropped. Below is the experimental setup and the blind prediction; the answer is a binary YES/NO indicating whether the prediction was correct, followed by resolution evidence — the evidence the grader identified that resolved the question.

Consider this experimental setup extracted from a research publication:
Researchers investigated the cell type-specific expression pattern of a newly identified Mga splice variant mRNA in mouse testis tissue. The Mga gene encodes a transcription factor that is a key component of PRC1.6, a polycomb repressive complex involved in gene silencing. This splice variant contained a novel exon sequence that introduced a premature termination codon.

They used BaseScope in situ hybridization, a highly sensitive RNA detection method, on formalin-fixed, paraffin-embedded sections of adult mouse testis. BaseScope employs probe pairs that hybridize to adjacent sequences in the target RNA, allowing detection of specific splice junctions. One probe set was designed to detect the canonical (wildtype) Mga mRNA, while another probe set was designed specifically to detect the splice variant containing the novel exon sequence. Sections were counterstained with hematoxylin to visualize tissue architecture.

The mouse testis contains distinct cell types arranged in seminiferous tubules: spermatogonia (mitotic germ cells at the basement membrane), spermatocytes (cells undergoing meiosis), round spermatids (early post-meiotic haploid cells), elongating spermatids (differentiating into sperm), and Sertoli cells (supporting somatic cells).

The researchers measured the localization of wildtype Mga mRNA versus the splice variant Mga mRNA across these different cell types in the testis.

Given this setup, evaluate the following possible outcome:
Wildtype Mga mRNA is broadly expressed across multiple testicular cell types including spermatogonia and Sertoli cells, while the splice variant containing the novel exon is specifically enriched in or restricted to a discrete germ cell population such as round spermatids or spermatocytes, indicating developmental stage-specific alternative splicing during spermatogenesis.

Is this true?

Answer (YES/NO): YES